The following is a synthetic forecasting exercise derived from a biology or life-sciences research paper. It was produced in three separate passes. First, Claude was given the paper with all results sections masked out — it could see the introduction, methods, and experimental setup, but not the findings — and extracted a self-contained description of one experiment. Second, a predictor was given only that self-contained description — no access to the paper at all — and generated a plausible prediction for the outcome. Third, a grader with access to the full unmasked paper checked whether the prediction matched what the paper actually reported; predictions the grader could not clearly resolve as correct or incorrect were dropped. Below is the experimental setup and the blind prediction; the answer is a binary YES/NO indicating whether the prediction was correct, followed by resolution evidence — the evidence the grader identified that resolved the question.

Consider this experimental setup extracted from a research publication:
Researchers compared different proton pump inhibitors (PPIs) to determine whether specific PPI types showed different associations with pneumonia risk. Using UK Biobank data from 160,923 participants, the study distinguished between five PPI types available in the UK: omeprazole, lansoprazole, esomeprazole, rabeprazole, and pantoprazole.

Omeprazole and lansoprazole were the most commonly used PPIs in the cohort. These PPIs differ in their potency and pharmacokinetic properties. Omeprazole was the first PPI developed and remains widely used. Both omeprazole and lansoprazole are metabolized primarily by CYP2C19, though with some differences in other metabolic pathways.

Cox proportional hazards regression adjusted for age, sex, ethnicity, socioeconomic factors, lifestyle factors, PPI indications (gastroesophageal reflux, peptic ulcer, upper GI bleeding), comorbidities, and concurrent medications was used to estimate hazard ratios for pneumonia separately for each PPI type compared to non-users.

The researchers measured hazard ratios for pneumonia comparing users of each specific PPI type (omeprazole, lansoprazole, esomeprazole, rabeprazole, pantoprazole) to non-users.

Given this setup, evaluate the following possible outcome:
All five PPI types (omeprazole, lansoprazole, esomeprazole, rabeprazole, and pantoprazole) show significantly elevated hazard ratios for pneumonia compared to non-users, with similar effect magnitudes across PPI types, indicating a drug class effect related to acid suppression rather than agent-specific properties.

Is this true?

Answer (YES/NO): NO